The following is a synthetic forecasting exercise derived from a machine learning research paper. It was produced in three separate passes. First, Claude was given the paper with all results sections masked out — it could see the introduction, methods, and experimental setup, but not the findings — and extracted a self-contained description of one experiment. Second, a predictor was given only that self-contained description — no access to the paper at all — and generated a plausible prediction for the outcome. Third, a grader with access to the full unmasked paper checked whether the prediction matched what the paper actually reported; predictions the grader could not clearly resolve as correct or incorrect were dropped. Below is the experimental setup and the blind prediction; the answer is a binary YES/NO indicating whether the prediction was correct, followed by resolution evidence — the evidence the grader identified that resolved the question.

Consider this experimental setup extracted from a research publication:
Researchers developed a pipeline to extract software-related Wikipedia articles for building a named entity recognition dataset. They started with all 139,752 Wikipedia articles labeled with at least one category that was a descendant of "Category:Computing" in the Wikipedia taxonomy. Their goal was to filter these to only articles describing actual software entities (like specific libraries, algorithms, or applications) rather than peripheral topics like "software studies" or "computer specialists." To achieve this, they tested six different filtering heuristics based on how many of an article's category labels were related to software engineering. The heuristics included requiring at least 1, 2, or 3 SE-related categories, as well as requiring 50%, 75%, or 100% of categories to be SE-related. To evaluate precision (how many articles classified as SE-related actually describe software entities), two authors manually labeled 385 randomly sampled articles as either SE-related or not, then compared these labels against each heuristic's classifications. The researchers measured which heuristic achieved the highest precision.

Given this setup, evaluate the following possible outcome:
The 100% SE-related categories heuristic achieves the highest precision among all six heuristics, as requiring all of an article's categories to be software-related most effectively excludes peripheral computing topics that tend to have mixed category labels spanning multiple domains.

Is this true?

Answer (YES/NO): NO